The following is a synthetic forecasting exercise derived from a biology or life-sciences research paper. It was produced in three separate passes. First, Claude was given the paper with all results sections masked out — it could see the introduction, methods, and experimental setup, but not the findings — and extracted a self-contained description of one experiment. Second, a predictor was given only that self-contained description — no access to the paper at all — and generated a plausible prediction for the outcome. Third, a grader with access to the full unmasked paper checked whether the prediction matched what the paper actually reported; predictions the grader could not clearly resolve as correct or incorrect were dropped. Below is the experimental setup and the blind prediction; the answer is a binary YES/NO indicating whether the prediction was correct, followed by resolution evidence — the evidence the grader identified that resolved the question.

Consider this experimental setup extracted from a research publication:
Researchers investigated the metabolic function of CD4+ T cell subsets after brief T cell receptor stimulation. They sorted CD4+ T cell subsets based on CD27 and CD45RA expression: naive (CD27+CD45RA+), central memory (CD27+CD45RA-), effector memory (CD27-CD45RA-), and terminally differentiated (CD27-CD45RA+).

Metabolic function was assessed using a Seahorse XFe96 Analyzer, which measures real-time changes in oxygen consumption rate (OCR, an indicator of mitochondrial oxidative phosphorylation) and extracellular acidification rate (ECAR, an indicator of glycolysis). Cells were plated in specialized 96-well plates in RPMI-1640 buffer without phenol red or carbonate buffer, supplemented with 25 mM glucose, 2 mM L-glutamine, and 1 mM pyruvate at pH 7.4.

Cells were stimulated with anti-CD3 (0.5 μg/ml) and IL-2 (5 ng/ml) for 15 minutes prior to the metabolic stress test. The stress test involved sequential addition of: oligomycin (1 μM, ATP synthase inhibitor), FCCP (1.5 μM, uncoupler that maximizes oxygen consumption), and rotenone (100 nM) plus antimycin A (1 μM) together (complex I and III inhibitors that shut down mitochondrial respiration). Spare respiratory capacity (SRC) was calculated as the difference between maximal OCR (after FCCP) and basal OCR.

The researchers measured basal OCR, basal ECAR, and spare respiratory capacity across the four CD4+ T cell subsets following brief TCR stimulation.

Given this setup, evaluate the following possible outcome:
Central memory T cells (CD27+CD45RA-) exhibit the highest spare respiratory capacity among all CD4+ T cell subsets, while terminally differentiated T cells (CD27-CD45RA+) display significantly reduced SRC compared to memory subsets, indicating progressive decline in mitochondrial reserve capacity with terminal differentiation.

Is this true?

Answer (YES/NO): NO